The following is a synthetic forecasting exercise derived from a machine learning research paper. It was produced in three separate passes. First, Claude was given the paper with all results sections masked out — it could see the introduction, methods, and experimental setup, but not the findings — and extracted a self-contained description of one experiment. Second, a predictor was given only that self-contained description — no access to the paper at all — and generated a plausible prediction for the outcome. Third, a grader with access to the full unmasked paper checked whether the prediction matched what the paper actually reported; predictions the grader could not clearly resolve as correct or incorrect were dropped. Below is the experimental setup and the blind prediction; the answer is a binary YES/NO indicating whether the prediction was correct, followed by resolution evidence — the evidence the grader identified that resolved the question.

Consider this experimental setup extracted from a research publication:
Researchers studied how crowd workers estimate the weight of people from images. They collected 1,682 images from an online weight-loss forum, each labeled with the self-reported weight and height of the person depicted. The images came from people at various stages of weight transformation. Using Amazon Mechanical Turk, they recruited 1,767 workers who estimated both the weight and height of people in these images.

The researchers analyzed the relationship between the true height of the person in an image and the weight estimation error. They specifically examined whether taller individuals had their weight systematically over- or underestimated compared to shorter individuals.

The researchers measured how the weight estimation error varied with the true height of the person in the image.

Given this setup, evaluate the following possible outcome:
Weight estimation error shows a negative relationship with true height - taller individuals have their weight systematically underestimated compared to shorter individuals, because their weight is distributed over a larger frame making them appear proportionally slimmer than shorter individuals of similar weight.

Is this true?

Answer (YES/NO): YES